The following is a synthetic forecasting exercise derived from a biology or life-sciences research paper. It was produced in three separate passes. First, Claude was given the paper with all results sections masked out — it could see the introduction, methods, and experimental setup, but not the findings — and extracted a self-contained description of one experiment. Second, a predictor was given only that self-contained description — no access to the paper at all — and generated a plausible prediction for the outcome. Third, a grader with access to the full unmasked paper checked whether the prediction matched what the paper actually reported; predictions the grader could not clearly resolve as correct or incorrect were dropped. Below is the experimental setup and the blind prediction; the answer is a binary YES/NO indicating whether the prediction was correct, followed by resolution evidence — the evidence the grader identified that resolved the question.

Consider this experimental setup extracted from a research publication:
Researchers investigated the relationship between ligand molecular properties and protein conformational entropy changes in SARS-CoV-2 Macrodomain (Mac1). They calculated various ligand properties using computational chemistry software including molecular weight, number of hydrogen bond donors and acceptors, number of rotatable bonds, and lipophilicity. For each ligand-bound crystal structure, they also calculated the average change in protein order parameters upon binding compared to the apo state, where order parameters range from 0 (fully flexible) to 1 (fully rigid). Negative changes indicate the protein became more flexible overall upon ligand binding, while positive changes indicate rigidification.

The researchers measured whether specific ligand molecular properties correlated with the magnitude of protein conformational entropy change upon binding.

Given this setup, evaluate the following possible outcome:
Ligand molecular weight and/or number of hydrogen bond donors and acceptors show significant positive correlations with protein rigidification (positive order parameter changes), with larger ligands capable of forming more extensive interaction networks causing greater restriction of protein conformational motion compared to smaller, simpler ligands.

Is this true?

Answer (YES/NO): NO